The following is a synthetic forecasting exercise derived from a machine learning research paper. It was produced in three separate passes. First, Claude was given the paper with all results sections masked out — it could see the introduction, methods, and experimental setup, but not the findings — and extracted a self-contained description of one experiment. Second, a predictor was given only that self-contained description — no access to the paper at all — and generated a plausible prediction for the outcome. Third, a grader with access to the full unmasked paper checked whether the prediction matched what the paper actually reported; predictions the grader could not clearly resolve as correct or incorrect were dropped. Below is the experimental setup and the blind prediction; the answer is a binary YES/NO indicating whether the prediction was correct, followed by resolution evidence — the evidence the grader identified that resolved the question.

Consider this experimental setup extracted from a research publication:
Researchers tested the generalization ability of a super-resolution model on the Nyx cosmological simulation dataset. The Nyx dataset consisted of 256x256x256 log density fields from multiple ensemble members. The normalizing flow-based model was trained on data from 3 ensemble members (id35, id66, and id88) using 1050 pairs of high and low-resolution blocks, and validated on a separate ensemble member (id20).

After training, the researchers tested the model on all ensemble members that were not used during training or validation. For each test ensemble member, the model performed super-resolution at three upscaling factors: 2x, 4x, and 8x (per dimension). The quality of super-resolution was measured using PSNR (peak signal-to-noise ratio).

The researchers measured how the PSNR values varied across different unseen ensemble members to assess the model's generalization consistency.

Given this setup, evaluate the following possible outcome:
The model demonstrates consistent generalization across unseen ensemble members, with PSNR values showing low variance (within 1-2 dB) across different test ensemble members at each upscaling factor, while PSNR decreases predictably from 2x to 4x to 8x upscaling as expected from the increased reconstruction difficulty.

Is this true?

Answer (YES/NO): NO